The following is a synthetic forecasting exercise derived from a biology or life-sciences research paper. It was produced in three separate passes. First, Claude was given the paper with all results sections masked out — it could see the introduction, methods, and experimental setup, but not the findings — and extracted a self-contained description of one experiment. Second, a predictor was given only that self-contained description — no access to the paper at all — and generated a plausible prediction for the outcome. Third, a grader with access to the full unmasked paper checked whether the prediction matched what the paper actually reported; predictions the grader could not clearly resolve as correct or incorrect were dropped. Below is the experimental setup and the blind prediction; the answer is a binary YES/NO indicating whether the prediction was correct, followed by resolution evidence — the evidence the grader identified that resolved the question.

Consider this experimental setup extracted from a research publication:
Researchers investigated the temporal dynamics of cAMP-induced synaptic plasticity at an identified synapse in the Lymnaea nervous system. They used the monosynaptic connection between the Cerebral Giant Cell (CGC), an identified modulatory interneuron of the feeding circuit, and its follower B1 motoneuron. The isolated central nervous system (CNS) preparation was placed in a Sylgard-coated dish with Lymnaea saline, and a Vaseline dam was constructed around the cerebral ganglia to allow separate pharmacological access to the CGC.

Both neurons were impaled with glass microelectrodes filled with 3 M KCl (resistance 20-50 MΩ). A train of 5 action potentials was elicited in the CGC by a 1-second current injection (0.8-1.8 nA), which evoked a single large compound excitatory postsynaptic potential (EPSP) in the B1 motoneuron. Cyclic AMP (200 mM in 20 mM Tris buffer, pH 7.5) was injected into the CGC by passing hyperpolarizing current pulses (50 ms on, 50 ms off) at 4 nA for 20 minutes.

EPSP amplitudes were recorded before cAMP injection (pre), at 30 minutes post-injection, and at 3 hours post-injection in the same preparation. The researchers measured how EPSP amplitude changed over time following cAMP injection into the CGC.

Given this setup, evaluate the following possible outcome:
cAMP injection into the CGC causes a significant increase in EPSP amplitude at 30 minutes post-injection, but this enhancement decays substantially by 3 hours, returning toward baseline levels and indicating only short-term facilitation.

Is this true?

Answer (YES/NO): NO